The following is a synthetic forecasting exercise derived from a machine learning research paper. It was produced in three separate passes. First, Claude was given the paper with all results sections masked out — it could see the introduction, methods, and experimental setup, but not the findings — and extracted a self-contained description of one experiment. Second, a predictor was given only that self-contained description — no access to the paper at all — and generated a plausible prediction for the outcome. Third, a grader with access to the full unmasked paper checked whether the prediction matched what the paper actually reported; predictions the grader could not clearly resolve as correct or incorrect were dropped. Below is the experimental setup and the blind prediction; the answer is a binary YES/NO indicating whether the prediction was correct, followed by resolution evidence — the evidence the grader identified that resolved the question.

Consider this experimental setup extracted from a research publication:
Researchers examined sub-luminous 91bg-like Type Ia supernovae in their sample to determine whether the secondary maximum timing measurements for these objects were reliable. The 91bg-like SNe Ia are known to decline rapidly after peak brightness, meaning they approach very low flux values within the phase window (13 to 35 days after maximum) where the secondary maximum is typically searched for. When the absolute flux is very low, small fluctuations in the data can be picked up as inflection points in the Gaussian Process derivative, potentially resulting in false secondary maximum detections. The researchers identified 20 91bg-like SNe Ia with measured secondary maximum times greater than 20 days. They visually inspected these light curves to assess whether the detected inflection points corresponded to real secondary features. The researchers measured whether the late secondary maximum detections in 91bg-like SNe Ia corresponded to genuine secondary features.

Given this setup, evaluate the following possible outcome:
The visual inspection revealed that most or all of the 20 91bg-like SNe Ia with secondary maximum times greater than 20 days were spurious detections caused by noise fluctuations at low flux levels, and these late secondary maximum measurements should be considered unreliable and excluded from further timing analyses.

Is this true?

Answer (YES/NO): YES